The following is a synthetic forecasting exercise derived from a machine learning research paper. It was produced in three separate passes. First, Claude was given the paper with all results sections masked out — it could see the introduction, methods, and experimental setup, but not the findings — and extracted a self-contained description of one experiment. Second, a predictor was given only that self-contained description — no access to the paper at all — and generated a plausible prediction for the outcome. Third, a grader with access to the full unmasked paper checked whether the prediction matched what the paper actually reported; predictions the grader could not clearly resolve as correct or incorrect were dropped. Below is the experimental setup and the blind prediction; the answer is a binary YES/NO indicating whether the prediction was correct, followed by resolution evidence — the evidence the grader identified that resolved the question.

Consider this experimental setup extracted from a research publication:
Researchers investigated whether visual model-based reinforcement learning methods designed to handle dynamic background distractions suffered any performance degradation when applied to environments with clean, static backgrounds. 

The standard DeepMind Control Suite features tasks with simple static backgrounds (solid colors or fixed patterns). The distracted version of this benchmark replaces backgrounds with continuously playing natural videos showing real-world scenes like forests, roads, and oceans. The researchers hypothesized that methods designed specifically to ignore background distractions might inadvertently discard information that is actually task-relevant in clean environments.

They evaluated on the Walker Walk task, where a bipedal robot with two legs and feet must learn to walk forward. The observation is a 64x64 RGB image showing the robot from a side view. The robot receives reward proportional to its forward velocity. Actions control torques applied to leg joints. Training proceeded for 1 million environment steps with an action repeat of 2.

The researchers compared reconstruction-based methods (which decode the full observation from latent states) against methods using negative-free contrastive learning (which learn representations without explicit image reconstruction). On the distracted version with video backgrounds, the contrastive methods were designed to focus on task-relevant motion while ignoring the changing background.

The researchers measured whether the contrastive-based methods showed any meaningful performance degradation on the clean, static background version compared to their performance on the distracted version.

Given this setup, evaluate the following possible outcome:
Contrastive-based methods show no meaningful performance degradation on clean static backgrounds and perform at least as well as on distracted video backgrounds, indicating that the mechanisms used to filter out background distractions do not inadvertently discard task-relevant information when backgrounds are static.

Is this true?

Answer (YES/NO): NO